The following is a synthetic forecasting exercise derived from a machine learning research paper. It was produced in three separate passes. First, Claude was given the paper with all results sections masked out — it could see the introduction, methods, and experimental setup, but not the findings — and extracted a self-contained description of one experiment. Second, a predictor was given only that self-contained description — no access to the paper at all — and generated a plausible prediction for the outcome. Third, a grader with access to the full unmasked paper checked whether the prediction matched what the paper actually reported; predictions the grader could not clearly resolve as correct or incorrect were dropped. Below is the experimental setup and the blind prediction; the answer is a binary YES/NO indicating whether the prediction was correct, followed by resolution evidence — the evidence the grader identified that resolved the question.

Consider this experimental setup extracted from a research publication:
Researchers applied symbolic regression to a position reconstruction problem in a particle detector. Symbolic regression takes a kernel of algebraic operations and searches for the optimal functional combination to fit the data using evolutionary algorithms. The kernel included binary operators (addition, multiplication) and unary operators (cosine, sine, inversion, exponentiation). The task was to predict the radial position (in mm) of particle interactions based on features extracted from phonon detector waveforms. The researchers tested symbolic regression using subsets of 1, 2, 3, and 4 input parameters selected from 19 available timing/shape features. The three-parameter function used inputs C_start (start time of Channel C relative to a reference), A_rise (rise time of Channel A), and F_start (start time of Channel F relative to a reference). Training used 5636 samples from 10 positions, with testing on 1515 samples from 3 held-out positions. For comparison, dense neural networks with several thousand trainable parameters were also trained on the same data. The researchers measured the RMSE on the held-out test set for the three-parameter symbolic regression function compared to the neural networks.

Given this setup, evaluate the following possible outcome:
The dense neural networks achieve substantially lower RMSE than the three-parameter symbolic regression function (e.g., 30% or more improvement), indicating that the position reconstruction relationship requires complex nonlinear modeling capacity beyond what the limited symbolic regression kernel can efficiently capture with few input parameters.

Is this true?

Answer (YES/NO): NO